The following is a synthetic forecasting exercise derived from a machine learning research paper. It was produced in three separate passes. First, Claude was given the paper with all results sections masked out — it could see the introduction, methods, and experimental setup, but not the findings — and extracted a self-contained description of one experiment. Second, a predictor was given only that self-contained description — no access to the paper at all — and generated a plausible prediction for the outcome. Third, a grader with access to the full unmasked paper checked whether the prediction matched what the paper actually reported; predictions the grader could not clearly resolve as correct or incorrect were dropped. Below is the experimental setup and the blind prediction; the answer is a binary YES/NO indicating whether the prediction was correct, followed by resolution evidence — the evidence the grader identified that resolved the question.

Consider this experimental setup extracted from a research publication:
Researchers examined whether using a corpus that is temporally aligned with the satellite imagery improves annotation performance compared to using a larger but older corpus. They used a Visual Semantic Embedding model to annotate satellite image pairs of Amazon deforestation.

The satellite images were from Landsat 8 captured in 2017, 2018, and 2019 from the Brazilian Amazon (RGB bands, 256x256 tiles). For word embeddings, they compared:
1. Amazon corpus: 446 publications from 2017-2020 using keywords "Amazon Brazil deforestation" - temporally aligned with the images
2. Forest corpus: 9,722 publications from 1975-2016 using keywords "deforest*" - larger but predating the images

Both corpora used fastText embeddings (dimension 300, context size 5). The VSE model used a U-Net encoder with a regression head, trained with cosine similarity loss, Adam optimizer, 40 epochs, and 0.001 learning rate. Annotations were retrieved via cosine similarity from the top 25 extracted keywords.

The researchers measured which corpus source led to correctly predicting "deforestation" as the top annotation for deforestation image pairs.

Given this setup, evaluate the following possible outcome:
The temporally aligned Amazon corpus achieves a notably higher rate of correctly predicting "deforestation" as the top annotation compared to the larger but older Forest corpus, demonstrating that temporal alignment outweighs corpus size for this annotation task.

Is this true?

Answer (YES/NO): NO